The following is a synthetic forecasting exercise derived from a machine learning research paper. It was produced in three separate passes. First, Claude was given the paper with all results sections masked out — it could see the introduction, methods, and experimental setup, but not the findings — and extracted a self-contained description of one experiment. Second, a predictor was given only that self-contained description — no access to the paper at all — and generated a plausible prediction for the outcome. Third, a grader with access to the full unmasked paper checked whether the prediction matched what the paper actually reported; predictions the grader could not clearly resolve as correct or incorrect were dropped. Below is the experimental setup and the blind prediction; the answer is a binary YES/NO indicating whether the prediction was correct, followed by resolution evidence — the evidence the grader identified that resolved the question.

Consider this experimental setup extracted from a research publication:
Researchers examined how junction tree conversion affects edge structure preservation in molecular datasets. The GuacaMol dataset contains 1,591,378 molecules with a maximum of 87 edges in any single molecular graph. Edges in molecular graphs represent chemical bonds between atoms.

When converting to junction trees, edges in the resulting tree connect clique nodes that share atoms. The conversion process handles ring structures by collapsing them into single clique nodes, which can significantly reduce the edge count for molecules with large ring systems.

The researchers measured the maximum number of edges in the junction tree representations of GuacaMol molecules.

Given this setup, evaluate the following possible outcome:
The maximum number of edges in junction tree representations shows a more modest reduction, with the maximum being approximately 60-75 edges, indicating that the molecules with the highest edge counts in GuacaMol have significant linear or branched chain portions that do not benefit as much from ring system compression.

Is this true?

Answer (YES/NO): NO